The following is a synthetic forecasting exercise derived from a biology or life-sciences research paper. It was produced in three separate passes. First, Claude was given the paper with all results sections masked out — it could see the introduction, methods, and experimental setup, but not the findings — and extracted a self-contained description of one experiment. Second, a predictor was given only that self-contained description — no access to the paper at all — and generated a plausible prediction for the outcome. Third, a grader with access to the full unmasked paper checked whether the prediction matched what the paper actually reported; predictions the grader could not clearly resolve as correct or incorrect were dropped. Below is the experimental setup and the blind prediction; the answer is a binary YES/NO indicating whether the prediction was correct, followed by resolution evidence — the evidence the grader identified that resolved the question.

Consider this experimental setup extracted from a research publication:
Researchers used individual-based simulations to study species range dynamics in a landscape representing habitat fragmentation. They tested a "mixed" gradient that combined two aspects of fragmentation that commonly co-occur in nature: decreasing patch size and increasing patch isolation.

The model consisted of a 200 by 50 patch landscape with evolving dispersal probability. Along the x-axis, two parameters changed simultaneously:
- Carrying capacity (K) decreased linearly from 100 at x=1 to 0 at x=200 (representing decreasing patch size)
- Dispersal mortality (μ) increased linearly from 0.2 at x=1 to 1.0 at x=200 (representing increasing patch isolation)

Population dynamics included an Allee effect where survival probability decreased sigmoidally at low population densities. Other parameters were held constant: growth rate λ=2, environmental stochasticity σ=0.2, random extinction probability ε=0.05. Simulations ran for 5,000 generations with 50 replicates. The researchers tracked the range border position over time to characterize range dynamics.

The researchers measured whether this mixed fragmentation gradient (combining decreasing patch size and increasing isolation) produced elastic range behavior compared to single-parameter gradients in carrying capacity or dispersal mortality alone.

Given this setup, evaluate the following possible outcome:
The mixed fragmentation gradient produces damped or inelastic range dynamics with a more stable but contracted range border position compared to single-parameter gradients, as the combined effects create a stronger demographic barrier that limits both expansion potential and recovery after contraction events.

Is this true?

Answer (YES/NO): NO